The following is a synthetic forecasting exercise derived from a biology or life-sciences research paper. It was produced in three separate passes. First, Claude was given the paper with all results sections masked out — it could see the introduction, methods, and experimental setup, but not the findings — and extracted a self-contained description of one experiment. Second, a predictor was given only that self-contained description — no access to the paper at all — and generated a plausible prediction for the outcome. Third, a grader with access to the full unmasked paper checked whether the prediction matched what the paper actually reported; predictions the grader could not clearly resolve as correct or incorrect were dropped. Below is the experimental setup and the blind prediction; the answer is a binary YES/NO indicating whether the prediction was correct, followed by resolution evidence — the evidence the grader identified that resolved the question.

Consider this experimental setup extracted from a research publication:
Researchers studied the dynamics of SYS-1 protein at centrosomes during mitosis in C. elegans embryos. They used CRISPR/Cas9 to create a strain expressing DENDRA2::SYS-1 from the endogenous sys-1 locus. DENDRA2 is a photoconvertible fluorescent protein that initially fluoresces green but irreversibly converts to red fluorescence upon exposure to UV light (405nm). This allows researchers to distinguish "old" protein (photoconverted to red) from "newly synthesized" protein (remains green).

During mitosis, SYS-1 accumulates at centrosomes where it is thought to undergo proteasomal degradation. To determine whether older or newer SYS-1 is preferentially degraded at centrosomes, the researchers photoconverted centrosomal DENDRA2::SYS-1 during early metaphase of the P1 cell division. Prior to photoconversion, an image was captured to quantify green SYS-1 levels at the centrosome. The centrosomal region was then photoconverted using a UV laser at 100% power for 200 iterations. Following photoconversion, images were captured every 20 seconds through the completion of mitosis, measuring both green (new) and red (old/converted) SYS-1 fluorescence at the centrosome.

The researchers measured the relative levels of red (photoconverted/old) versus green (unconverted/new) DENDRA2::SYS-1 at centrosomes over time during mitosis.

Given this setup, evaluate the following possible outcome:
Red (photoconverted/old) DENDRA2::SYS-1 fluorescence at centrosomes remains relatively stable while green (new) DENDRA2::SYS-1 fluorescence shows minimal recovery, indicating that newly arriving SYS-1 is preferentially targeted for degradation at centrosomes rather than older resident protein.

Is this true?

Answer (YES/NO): NO